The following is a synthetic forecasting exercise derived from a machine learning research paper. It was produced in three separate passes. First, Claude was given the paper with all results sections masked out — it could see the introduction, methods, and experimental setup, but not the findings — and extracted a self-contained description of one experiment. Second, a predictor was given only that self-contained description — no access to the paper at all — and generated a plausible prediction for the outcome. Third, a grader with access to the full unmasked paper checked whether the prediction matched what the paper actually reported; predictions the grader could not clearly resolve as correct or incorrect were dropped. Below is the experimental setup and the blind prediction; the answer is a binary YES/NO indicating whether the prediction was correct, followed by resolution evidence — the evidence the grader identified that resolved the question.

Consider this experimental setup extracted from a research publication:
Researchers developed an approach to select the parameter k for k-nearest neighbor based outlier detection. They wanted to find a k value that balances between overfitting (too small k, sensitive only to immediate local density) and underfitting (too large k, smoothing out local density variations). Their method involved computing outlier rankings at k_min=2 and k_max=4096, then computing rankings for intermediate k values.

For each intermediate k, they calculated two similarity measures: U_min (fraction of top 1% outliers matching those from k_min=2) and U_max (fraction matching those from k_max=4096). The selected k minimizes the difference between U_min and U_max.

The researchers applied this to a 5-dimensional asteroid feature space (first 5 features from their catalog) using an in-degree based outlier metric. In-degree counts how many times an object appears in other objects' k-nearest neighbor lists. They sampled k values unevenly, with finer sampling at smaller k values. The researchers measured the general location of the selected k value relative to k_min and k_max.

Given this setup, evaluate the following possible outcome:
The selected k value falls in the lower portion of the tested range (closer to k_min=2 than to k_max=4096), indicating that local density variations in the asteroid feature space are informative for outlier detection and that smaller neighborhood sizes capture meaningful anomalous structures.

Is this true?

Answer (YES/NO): YES